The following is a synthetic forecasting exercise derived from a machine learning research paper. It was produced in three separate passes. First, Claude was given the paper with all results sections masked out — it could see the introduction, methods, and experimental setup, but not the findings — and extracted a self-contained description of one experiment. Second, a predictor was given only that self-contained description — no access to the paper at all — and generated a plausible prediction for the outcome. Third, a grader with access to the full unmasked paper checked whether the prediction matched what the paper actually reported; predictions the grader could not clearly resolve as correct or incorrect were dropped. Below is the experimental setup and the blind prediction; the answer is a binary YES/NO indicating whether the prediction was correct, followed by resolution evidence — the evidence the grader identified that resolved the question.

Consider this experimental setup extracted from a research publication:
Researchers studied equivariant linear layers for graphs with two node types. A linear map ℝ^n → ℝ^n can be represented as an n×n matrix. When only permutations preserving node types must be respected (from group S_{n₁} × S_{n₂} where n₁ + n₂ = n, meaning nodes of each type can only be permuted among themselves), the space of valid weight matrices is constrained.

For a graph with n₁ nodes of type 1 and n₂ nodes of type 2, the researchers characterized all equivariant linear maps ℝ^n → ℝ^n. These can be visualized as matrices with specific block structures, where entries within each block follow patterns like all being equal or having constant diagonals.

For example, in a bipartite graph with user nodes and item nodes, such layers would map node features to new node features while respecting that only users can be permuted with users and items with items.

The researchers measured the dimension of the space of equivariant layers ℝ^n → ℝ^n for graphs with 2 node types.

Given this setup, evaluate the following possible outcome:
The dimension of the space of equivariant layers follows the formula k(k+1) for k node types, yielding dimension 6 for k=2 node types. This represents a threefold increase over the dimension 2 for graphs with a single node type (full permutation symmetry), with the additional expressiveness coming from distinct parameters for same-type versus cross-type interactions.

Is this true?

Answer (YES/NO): YES